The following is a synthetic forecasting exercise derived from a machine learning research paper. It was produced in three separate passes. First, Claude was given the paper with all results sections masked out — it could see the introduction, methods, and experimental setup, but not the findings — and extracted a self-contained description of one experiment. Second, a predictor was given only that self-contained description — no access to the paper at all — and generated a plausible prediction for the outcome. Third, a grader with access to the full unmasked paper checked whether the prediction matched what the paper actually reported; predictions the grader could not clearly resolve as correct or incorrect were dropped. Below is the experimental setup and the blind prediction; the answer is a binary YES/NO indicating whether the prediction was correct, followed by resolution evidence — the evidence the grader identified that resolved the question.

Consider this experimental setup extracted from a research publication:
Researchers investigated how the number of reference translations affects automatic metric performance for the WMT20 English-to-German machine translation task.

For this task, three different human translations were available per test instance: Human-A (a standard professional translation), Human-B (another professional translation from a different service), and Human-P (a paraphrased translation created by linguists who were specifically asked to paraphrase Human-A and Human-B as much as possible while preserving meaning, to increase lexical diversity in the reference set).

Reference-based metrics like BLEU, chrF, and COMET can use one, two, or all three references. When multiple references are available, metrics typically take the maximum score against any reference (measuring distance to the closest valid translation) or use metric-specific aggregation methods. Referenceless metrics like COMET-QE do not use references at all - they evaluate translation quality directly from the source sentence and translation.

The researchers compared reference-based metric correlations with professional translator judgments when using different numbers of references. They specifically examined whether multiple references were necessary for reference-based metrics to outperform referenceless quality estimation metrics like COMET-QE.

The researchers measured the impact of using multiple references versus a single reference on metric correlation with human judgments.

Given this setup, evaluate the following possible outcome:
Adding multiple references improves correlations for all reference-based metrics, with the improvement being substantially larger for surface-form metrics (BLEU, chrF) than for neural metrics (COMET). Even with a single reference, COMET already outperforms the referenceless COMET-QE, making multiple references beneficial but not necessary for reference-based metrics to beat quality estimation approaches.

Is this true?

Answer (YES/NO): NO